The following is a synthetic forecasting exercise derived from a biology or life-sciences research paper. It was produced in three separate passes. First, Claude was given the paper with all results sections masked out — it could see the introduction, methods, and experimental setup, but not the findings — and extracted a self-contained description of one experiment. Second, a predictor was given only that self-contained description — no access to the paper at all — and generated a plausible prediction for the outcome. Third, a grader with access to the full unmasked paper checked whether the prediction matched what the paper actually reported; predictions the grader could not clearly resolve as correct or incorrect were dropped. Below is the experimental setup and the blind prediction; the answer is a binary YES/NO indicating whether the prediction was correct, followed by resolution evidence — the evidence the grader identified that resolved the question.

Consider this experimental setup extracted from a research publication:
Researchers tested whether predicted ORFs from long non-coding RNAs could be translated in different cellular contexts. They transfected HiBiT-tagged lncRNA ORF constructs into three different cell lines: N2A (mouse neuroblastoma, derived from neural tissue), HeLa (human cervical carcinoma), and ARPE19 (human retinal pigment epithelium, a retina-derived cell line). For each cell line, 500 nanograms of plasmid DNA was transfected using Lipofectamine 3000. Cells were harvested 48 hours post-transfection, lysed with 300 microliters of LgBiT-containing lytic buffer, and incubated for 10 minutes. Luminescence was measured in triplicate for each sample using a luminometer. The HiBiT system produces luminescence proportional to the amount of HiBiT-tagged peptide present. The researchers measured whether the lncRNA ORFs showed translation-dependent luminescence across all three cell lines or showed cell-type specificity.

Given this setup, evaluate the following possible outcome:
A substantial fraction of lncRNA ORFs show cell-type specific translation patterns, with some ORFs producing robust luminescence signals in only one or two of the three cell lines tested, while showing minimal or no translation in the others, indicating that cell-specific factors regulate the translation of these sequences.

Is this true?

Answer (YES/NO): NO